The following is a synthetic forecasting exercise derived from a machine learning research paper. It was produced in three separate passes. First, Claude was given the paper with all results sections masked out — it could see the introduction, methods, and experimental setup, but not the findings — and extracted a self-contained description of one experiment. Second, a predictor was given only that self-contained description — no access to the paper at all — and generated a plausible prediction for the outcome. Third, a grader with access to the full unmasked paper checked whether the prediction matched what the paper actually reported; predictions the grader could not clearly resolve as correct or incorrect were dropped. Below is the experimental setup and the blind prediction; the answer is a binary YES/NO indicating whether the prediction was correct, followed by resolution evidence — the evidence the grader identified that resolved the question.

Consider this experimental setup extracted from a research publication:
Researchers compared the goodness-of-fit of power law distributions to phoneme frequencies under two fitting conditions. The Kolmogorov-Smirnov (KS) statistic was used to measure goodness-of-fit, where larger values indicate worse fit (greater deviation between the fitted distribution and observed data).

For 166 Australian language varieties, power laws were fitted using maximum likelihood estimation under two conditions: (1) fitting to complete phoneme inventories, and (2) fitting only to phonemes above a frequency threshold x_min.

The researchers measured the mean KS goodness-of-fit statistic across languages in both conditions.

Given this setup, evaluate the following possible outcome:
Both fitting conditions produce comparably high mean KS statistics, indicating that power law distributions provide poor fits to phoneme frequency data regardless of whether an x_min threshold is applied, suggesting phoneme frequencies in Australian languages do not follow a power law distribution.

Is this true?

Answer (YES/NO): NO